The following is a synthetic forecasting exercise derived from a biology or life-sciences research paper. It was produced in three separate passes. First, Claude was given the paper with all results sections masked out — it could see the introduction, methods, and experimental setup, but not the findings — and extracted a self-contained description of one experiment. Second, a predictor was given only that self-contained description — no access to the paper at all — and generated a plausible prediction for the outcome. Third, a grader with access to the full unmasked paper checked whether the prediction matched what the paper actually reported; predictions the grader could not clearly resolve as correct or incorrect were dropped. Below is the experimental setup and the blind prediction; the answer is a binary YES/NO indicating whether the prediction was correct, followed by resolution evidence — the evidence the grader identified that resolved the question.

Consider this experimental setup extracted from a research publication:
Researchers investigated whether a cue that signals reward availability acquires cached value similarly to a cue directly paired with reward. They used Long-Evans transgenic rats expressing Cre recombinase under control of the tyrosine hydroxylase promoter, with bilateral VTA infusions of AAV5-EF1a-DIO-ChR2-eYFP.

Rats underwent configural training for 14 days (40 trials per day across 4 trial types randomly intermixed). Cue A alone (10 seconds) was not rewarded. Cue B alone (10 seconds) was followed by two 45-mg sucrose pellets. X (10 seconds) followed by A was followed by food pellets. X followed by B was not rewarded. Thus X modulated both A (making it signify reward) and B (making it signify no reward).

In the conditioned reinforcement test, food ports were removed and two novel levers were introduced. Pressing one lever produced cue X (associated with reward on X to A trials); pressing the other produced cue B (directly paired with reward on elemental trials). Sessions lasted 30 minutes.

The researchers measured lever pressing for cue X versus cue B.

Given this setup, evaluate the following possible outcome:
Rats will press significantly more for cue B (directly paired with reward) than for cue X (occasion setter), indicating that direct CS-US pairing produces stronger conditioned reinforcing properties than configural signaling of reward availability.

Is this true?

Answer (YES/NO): NO